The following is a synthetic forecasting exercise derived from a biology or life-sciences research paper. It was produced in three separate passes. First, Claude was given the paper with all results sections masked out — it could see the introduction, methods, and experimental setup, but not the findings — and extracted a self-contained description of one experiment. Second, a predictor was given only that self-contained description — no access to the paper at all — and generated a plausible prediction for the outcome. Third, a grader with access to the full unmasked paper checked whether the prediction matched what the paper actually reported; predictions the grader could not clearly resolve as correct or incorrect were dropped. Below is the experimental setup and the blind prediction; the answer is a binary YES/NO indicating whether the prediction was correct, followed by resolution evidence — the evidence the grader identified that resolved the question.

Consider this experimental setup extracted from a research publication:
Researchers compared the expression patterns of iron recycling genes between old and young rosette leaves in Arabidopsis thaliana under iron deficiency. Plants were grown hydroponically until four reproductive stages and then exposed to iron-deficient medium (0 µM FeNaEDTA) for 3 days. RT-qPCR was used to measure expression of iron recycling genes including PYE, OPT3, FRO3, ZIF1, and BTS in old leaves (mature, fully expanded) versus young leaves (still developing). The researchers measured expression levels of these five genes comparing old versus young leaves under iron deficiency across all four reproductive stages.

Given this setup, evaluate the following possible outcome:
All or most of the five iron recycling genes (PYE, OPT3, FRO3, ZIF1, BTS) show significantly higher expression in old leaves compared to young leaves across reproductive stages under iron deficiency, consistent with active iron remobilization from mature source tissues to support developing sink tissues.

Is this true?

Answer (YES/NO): YES